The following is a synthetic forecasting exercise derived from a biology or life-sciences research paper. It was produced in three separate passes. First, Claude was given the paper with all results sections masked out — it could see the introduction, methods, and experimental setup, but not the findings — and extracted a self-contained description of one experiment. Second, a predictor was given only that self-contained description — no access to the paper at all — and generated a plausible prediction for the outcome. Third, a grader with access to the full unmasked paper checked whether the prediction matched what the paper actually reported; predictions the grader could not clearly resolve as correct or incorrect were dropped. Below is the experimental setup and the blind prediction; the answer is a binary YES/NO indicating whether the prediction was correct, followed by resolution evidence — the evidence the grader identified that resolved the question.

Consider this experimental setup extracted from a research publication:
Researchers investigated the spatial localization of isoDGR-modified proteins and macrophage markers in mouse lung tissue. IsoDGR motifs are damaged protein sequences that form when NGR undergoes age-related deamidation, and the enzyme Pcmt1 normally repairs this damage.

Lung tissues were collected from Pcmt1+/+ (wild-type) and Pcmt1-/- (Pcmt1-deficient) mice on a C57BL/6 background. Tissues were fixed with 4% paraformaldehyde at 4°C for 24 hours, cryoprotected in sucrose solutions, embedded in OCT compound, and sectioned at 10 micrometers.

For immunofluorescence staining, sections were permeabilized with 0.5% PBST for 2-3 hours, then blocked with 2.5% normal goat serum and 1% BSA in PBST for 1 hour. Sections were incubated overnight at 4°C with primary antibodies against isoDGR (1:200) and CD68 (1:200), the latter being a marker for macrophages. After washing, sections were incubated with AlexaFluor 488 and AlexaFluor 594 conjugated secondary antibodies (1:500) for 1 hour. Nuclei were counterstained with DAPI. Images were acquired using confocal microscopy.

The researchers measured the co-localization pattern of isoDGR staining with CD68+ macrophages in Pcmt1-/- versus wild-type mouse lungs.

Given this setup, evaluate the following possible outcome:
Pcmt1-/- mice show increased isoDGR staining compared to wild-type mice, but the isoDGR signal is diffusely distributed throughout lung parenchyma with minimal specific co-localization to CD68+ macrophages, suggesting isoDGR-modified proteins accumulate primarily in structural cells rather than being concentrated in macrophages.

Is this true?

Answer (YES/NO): NO